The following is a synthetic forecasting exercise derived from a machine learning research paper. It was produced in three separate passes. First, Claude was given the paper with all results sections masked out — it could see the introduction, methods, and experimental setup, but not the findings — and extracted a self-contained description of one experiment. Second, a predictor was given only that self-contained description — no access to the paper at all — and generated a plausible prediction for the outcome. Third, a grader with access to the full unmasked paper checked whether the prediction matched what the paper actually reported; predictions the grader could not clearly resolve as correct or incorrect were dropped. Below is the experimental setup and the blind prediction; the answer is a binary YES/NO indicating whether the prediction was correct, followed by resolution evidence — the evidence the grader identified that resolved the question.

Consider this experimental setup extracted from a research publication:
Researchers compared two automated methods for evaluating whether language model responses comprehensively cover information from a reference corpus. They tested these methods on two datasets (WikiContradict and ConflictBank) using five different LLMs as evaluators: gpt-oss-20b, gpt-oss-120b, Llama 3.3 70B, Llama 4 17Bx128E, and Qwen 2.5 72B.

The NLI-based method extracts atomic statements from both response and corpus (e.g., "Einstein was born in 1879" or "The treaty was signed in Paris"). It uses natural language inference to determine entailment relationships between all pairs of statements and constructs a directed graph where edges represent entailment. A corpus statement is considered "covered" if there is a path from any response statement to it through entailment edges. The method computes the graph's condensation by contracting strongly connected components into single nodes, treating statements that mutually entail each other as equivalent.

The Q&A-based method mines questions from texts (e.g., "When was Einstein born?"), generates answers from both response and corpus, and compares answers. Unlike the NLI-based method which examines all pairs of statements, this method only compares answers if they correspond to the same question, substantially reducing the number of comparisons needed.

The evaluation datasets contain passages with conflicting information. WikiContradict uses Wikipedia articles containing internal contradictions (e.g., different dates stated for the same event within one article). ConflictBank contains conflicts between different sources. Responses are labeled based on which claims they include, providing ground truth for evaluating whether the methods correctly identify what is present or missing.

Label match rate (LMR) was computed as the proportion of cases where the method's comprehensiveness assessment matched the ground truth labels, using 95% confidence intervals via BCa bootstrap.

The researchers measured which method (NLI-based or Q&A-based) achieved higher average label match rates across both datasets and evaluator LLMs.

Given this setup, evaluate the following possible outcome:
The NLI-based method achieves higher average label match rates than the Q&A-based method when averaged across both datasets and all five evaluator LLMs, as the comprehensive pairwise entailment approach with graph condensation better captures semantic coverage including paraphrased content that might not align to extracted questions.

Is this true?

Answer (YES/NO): NO